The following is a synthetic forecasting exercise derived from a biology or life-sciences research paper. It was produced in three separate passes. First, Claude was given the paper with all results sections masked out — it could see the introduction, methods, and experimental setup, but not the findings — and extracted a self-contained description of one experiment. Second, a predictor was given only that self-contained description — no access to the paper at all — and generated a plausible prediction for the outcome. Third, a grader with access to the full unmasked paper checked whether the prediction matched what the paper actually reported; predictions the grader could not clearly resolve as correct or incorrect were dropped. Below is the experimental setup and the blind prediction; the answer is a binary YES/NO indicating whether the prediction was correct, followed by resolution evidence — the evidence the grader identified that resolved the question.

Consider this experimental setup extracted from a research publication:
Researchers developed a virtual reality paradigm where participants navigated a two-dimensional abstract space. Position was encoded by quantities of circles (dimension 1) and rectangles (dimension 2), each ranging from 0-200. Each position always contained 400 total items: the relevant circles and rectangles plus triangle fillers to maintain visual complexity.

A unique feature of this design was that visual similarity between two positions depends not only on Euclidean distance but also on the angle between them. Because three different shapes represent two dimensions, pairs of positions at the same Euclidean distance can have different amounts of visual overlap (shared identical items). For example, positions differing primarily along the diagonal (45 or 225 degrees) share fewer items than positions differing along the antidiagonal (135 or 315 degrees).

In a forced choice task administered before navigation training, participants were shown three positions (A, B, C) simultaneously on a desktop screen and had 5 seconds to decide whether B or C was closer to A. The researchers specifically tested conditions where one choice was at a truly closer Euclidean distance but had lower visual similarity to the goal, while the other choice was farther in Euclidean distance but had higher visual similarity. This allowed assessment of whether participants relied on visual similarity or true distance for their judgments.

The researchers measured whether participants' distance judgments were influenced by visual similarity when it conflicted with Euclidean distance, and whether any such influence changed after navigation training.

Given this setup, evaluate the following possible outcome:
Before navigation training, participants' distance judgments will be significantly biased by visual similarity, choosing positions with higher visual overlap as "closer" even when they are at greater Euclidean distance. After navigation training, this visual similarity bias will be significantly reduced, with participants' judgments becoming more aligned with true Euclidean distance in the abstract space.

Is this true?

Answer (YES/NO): NO